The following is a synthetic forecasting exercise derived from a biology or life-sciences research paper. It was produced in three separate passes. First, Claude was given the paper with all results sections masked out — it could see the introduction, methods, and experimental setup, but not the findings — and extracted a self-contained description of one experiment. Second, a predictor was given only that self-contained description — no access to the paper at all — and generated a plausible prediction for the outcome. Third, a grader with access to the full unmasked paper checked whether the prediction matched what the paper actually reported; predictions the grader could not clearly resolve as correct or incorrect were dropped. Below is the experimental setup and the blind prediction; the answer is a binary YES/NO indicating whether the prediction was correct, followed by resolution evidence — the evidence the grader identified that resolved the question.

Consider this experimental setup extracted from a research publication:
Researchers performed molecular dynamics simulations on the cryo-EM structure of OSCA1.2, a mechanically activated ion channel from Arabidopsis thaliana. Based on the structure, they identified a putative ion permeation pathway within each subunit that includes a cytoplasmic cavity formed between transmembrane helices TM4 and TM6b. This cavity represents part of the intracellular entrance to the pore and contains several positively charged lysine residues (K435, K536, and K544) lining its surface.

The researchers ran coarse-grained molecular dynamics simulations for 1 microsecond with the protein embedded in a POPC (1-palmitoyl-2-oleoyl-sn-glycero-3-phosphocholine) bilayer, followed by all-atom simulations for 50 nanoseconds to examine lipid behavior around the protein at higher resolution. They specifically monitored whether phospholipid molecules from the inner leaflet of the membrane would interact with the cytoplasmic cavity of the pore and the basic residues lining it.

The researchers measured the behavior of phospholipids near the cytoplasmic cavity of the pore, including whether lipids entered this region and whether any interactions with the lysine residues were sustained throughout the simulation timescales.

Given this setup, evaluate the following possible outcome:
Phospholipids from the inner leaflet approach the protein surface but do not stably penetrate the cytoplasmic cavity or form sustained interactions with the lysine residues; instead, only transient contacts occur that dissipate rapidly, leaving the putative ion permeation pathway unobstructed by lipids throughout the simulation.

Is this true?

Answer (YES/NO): NO